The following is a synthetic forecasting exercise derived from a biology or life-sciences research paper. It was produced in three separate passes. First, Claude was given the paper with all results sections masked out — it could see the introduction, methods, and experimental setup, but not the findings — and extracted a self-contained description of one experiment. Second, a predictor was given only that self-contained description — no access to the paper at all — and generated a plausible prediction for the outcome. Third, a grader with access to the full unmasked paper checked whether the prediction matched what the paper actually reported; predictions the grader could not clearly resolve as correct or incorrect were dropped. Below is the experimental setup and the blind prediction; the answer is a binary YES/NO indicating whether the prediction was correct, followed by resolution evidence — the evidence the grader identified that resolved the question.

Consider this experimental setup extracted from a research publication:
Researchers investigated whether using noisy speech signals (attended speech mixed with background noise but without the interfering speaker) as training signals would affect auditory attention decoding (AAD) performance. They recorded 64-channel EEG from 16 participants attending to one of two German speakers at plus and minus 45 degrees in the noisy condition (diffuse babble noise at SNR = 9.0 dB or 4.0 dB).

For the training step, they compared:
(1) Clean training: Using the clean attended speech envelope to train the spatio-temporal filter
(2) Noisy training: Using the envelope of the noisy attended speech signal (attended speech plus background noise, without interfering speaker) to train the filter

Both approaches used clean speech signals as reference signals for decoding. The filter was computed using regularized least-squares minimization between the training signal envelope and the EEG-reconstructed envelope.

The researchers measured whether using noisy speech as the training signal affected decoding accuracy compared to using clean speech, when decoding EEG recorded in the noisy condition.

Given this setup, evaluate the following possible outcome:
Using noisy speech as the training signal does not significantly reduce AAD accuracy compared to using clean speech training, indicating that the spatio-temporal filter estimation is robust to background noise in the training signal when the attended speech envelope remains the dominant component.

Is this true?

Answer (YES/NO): YES